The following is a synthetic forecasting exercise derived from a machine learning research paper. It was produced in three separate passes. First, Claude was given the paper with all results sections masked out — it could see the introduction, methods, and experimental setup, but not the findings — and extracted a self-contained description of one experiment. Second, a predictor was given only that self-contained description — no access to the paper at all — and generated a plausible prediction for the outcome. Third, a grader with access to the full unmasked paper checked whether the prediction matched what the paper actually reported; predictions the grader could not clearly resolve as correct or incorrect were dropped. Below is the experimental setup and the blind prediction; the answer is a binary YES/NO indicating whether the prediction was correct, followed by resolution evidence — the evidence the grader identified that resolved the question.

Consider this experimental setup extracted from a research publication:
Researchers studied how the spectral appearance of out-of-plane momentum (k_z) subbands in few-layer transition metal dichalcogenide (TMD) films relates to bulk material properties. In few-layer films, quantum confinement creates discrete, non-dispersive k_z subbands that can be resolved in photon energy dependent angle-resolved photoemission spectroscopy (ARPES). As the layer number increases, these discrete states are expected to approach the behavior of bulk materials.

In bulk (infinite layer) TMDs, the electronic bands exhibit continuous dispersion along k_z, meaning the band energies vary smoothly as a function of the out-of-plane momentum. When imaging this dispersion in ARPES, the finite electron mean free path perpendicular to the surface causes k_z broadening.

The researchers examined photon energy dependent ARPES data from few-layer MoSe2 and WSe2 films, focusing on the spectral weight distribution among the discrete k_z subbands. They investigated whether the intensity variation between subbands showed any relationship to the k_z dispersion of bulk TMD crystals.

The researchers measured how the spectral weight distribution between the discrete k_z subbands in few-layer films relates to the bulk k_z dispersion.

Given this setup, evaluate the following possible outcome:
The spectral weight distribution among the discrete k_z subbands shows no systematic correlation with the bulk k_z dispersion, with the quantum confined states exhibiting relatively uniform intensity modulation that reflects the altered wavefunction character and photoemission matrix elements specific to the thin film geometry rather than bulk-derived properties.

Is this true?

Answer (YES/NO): NO